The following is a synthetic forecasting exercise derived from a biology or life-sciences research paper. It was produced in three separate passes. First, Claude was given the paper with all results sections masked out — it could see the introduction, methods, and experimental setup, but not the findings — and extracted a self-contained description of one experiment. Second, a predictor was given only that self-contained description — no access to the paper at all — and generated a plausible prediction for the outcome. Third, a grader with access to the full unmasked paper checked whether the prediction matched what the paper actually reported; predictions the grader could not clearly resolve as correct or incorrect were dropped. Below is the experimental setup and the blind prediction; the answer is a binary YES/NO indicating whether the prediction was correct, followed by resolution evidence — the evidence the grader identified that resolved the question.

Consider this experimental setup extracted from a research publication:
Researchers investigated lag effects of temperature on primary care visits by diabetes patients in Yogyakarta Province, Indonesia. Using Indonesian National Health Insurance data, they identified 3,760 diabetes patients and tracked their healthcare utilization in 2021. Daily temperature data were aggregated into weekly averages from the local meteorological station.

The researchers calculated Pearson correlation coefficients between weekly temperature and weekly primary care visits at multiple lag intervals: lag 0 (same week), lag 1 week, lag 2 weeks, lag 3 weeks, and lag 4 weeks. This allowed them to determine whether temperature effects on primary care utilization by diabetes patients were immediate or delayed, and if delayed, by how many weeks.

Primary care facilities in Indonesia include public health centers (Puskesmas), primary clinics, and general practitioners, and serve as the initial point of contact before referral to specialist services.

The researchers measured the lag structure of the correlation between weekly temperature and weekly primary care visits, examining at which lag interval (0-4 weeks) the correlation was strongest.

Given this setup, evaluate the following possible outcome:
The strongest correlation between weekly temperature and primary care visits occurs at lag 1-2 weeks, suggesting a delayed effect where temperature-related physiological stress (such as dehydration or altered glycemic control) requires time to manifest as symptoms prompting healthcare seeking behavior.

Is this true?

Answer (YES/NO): YES